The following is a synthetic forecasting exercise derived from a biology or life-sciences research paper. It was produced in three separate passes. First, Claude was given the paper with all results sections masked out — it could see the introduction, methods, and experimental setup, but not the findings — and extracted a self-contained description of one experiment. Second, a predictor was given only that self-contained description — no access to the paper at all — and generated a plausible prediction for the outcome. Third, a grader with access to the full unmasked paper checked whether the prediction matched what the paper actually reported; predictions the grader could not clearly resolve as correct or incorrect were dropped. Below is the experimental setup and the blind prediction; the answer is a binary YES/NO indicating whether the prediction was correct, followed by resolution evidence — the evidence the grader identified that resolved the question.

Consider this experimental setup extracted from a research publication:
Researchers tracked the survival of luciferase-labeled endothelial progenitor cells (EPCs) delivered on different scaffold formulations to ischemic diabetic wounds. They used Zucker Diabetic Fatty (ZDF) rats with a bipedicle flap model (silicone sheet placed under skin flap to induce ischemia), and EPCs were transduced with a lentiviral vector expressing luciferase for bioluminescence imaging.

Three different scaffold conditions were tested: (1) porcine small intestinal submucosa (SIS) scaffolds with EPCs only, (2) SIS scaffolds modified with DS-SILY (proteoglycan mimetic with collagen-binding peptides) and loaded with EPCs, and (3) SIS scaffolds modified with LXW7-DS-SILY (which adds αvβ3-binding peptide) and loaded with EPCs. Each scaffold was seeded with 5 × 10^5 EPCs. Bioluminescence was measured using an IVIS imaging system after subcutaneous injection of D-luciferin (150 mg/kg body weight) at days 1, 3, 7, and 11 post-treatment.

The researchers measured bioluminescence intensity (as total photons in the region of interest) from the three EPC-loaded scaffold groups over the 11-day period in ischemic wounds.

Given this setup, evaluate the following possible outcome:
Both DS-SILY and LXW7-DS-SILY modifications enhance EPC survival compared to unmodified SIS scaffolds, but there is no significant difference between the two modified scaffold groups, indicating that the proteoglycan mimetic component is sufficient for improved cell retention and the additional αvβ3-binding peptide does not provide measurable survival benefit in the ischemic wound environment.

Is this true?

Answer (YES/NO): NO